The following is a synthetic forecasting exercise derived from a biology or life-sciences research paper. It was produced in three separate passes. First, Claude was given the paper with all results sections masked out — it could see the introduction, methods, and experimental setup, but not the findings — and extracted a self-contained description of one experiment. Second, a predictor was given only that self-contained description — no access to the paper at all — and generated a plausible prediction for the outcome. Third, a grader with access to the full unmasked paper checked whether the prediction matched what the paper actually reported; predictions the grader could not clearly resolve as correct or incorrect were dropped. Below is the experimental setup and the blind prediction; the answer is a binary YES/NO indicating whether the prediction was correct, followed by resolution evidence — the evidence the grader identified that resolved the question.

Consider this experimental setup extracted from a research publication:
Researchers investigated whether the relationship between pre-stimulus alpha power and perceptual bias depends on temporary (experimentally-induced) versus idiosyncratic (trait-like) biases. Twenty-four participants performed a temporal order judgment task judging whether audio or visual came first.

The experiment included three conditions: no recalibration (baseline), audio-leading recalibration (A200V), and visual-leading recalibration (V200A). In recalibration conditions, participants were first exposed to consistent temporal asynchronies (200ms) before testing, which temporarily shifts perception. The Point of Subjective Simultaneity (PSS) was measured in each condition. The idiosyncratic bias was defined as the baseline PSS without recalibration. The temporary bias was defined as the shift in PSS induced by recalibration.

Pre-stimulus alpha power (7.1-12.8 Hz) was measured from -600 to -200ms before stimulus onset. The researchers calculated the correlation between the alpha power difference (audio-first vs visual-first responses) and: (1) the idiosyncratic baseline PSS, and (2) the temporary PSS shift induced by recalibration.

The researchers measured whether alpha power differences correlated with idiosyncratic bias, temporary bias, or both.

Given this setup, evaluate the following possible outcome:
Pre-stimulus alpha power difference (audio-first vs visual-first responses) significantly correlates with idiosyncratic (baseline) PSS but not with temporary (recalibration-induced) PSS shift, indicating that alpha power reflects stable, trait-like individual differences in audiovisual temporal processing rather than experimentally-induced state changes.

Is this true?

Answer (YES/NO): NO